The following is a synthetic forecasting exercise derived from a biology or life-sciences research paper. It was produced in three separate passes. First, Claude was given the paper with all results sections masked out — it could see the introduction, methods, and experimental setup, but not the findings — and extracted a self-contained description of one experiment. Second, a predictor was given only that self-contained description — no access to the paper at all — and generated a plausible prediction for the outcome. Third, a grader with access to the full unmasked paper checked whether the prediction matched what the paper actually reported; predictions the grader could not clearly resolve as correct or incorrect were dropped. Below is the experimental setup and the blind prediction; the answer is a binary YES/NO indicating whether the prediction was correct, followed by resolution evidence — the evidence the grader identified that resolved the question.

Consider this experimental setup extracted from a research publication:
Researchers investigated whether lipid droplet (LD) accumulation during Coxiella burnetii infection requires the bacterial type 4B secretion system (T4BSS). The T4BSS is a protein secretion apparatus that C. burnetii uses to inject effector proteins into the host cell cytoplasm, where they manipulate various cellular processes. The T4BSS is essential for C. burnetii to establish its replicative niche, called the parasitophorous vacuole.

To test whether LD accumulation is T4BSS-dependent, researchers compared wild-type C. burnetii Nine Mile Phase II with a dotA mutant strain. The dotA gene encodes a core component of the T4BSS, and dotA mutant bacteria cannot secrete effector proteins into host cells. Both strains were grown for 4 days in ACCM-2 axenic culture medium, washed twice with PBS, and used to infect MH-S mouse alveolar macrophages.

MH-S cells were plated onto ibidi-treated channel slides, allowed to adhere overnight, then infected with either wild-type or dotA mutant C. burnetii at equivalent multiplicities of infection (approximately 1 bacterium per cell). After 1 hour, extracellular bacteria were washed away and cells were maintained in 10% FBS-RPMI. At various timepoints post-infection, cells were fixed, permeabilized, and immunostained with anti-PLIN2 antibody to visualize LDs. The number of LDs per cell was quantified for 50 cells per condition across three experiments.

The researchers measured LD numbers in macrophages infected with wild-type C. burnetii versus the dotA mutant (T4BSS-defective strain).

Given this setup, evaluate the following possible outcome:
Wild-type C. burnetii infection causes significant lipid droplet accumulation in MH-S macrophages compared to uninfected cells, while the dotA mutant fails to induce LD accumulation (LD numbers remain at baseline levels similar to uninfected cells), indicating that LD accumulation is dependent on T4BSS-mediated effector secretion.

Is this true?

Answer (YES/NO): YES